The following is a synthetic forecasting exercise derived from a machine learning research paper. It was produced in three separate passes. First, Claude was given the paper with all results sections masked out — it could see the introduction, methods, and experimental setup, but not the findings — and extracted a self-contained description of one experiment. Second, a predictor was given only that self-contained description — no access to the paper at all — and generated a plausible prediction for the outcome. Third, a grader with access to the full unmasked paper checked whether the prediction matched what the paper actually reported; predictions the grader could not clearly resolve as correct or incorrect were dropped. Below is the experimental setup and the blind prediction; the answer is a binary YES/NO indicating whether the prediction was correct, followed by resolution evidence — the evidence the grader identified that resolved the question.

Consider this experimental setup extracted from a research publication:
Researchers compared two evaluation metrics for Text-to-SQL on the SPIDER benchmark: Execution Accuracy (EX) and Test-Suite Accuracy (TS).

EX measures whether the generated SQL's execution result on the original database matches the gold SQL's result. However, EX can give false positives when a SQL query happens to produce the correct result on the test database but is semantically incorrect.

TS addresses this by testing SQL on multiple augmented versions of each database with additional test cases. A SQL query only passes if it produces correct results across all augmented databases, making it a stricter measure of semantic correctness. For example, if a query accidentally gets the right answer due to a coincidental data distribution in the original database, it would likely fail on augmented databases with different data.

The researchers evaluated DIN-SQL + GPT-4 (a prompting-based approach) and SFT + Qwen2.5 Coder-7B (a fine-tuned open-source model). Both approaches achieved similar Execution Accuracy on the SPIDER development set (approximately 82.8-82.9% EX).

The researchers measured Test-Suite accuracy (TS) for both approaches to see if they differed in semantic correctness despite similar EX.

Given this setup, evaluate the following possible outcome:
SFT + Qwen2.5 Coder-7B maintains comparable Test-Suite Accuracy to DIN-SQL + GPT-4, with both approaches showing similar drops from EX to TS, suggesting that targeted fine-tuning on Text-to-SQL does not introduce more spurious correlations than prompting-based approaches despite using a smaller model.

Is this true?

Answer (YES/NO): NO